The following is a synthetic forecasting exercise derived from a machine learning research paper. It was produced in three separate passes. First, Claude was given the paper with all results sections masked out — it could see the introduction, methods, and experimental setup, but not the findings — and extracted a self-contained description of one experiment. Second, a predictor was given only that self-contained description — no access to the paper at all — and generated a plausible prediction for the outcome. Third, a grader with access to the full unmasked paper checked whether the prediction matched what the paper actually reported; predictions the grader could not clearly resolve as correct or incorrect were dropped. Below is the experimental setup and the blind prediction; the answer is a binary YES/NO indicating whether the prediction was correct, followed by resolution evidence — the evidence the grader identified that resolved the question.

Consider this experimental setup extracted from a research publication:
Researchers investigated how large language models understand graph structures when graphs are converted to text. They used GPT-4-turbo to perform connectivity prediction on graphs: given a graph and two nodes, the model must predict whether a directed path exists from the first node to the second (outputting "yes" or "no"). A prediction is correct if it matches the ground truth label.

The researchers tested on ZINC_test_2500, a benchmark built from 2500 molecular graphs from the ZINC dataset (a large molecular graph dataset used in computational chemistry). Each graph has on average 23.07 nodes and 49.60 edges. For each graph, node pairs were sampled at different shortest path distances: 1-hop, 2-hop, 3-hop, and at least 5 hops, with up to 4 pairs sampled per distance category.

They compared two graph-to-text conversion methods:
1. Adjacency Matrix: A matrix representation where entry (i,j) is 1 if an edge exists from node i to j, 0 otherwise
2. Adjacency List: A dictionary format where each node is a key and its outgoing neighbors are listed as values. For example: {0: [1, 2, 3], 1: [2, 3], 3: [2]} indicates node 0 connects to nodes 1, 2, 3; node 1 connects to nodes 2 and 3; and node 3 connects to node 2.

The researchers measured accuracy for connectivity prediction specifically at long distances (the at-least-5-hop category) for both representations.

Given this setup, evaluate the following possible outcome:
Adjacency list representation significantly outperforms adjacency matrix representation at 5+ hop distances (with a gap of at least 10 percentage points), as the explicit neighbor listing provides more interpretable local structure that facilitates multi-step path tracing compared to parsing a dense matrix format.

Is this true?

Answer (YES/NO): NO